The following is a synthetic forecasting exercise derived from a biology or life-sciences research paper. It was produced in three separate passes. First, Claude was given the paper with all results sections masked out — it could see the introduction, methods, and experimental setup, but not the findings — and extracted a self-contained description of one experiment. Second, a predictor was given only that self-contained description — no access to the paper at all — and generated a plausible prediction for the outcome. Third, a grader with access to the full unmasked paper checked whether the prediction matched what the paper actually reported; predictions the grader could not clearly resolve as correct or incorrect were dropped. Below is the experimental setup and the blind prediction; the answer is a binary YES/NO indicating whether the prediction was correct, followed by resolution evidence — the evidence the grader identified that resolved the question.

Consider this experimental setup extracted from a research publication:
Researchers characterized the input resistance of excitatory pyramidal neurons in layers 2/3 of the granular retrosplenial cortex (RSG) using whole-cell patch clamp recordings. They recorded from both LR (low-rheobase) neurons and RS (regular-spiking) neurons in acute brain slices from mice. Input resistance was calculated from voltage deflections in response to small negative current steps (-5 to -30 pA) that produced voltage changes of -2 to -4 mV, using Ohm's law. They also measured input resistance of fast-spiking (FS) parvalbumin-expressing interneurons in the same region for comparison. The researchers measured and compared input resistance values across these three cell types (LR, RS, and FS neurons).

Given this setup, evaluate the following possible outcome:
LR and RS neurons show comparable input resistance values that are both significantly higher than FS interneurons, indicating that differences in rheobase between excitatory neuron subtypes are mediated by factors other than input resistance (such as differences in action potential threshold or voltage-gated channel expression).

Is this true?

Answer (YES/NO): NO